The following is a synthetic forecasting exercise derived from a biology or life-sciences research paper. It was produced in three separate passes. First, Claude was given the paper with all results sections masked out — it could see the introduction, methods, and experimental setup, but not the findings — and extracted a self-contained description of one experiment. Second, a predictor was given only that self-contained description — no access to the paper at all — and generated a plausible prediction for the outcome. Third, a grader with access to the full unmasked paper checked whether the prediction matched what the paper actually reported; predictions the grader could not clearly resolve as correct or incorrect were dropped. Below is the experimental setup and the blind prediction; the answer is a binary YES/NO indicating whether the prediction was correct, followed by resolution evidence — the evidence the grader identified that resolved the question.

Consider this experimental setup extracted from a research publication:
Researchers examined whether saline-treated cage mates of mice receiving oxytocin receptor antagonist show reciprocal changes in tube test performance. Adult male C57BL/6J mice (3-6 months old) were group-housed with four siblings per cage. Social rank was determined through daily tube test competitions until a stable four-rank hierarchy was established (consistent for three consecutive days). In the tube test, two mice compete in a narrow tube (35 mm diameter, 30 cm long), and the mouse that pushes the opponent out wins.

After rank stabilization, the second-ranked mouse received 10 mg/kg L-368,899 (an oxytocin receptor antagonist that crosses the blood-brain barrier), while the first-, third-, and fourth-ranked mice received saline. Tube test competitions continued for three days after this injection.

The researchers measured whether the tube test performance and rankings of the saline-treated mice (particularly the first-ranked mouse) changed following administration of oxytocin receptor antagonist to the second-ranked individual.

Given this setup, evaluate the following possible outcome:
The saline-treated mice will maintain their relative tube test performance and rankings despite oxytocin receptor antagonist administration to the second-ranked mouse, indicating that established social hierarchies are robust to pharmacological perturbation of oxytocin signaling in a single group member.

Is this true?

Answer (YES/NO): NO